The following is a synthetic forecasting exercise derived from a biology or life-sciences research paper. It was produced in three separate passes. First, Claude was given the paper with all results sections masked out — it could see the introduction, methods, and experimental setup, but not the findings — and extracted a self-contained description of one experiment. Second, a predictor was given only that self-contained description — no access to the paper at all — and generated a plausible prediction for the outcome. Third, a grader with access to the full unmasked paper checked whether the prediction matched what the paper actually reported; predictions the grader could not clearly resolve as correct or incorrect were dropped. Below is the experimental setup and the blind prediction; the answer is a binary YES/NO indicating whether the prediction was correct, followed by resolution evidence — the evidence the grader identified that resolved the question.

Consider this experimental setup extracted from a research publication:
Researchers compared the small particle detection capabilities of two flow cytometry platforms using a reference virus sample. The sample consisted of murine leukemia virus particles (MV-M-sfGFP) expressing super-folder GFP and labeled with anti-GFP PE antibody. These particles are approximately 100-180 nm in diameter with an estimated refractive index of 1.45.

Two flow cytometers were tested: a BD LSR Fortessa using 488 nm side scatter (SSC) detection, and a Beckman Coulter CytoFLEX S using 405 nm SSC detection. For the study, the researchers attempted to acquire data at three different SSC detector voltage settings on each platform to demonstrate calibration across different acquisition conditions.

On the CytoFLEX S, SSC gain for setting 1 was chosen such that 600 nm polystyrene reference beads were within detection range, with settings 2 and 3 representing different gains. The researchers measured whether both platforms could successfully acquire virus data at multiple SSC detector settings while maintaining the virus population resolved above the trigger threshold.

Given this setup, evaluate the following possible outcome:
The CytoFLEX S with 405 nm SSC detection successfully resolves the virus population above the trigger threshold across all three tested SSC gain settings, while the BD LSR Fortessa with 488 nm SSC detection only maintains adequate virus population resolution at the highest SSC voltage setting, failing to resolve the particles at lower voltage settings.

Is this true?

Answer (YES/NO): NO